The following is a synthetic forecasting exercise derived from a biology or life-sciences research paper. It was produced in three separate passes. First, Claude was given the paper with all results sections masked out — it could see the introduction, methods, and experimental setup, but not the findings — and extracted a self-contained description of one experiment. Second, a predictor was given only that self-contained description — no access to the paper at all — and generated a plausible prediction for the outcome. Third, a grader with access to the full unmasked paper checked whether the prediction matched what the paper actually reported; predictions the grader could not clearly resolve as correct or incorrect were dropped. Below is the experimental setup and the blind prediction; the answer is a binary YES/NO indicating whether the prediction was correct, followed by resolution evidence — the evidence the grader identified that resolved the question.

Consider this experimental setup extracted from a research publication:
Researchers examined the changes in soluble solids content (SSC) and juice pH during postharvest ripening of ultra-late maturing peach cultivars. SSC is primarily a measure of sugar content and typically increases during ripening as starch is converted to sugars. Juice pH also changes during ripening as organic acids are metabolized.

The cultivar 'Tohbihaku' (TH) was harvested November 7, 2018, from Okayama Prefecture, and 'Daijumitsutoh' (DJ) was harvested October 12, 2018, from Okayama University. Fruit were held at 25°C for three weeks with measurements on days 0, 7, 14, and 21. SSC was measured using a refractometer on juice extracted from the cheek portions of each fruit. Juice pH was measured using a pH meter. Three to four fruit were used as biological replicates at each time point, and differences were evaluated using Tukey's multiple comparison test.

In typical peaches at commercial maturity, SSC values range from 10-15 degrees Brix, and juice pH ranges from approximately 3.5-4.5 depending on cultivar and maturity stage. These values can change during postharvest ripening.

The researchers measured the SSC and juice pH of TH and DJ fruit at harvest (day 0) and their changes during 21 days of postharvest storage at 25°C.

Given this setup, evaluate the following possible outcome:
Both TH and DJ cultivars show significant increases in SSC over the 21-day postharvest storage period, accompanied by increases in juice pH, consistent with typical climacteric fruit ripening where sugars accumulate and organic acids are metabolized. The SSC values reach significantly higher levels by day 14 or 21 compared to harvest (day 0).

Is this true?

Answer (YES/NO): NO